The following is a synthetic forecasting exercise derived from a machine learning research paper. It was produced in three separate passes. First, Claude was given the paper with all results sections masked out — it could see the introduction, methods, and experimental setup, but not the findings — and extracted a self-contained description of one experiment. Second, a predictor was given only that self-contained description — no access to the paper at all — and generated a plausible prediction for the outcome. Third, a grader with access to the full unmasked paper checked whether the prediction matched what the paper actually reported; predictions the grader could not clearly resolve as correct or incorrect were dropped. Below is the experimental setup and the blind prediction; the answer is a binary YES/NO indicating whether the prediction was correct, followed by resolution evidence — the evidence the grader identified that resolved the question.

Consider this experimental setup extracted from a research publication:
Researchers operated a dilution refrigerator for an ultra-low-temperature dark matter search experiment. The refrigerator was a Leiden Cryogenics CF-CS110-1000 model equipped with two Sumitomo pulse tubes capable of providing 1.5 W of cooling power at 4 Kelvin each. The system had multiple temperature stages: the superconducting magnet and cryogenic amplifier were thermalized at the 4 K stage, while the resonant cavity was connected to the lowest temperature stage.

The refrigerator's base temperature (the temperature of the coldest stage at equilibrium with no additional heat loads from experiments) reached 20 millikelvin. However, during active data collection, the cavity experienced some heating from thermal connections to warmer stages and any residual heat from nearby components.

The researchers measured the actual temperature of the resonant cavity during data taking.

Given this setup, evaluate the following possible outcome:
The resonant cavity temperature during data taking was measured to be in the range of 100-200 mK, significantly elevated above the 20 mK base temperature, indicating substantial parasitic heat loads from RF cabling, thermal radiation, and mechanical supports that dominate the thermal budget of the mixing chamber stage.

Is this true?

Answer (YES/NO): NO